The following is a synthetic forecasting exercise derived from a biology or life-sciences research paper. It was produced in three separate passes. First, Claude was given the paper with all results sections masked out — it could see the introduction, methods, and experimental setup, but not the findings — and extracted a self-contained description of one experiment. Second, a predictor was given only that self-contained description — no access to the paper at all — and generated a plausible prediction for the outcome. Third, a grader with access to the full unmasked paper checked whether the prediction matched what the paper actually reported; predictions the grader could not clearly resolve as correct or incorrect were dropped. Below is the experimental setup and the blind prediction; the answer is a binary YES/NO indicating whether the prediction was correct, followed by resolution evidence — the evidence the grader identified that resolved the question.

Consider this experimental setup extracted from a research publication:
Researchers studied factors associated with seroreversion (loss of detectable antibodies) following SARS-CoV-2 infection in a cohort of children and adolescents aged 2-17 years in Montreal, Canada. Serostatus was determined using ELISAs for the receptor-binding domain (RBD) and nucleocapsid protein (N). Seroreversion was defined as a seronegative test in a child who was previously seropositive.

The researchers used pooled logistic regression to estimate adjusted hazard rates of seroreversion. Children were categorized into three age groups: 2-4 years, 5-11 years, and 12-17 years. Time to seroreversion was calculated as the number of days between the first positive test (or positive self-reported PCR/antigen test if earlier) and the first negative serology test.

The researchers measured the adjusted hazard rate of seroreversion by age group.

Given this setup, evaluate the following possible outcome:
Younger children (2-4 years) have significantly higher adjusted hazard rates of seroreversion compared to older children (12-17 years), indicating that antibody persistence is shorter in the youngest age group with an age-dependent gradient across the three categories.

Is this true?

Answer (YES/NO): NO